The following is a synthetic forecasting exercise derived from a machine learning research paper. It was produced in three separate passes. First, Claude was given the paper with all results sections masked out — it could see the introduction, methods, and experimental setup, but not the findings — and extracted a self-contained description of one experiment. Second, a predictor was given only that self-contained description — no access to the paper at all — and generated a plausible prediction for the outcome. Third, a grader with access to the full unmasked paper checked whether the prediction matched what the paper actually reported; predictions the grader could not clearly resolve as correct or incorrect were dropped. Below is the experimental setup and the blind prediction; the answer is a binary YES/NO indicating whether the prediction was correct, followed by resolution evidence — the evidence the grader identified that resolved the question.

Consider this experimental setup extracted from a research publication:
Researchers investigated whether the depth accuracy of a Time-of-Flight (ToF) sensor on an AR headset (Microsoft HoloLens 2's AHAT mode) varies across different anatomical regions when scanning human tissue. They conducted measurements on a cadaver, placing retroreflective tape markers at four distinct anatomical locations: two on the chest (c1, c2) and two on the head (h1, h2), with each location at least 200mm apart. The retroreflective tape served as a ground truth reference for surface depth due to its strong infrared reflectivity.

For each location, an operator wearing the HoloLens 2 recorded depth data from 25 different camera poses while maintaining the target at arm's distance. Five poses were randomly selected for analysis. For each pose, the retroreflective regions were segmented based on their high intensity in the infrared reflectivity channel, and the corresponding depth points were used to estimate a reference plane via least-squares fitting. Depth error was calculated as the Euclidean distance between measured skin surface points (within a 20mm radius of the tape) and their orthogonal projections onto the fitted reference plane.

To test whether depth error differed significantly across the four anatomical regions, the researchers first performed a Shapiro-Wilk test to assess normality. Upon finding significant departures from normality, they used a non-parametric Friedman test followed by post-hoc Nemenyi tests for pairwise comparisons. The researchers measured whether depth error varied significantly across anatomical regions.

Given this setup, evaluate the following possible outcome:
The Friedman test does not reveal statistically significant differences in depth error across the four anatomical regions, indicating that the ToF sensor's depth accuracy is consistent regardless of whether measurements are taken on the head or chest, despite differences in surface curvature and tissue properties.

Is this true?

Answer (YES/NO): NO